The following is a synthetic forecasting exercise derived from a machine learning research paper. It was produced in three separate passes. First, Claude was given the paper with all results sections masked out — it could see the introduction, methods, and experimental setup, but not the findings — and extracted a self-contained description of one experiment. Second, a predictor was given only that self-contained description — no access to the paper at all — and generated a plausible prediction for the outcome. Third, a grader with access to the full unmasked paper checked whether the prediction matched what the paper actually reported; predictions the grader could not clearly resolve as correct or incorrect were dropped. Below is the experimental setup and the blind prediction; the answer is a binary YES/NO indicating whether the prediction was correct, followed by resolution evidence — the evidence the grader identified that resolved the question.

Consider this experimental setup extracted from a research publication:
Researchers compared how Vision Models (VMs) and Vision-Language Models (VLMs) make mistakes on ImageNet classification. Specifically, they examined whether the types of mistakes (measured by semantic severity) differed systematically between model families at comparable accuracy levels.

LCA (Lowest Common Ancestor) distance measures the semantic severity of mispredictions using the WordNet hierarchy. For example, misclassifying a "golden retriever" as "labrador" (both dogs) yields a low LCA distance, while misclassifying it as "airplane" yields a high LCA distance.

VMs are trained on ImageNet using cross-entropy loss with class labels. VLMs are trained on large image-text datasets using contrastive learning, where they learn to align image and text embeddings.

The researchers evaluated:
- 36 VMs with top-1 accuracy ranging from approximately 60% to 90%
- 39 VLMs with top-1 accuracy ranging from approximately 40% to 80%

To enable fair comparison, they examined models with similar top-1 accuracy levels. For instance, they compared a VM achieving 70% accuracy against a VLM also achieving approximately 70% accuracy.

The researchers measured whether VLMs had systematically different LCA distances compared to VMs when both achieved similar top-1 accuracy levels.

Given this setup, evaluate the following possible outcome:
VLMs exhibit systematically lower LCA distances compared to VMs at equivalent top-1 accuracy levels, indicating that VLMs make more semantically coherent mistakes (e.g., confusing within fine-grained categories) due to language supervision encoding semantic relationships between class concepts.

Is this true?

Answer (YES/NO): YES